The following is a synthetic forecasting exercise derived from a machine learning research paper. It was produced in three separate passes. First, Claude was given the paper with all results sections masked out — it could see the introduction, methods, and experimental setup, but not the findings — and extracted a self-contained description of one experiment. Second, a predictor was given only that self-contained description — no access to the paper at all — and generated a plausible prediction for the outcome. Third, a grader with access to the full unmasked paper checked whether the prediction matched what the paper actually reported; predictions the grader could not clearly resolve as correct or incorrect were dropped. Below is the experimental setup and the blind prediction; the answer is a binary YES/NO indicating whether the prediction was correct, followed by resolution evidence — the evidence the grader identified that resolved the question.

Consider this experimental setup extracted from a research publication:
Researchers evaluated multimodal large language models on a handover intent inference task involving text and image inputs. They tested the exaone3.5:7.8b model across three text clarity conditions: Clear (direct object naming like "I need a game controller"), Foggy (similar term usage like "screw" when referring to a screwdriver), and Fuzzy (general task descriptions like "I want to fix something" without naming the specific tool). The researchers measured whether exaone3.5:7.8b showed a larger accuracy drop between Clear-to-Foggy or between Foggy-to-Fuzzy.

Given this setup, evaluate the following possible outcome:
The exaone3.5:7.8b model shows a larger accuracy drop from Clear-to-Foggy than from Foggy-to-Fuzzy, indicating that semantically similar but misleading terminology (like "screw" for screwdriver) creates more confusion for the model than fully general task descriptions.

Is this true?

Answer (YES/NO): YES